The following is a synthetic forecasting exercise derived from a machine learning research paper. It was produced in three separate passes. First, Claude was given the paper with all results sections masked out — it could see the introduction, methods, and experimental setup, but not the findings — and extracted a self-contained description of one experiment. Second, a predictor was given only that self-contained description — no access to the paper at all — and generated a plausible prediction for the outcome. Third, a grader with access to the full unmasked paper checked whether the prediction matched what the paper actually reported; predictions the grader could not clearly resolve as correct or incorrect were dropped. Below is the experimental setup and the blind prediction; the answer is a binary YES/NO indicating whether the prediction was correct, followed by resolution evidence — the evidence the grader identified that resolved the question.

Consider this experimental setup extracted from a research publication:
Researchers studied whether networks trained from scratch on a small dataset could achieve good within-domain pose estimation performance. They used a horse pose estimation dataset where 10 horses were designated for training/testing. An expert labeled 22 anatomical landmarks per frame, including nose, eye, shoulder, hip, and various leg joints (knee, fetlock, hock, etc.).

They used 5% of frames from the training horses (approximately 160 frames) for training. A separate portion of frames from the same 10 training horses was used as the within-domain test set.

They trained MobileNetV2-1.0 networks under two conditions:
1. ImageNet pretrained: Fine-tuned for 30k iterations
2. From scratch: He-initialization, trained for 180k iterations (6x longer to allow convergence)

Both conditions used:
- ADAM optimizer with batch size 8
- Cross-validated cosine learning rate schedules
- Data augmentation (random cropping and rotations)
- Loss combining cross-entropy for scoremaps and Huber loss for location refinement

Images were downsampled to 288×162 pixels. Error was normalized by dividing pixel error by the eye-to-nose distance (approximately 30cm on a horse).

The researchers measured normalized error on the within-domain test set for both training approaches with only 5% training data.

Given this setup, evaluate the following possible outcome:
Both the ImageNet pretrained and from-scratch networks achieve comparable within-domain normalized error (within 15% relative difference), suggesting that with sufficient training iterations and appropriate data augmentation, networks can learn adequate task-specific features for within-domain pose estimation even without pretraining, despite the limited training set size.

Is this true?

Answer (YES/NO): NO